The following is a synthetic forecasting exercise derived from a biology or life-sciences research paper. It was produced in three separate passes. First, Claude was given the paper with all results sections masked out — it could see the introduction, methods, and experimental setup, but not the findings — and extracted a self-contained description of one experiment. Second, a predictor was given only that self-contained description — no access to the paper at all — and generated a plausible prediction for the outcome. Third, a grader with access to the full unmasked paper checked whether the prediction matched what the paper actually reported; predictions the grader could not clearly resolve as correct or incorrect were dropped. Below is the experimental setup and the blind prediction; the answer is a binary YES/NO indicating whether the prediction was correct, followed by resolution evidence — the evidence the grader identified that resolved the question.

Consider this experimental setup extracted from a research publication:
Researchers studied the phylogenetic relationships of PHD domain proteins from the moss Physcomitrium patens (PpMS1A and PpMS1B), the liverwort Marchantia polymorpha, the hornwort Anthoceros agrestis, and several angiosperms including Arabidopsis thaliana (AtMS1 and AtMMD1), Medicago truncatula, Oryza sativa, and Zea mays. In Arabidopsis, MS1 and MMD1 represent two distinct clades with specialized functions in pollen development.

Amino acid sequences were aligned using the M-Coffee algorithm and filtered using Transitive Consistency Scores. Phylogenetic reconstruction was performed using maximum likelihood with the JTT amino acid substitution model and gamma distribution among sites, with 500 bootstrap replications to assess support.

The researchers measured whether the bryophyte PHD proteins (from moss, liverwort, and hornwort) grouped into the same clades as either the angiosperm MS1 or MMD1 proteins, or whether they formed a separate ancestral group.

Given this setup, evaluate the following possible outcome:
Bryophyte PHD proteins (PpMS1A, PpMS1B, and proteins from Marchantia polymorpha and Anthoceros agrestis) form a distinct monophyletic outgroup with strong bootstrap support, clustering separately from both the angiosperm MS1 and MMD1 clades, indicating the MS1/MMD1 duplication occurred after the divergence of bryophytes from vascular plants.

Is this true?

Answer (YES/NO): NO